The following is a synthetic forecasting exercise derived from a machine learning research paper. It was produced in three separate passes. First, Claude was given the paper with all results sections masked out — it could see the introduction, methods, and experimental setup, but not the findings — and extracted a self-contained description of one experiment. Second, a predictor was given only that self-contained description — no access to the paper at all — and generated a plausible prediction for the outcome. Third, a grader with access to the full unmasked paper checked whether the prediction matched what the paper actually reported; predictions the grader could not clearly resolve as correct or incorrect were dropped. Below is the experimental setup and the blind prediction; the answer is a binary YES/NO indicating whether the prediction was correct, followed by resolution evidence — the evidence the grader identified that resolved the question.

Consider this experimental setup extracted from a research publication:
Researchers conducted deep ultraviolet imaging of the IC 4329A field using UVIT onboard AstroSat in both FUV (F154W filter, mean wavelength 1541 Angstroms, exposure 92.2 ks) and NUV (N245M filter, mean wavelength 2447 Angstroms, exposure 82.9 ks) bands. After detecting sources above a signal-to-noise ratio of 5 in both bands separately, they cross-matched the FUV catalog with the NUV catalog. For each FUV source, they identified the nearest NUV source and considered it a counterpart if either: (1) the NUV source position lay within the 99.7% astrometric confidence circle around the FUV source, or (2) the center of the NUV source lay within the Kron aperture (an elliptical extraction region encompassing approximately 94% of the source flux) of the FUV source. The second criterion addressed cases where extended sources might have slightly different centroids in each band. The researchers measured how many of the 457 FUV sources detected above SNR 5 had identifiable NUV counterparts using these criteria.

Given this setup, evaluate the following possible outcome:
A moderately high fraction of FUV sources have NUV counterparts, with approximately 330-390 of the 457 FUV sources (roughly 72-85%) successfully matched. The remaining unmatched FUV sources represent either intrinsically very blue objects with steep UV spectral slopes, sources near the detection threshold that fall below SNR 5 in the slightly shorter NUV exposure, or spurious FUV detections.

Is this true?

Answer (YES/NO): NO